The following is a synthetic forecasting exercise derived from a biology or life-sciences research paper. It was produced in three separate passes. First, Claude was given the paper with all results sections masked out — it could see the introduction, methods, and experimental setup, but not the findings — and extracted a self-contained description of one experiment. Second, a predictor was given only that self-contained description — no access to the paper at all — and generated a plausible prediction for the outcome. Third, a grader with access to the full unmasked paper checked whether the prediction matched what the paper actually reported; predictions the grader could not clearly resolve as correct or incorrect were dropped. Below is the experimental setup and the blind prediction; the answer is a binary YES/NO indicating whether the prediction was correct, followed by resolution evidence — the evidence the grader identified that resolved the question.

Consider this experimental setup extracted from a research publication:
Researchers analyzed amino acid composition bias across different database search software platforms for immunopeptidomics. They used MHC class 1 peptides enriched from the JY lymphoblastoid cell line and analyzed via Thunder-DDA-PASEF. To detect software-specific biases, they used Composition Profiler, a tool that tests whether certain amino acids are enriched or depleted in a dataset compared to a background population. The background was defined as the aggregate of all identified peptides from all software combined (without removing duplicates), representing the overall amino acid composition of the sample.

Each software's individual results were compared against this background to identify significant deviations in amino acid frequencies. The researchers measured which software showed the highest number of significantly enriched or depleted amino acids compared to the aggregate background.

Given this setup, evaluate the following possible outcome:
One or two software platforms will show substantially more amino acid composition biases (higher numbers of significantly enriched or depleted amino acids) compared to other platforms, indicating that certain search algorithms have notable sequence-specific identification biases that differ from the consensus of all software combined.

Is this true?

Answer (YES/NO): NO